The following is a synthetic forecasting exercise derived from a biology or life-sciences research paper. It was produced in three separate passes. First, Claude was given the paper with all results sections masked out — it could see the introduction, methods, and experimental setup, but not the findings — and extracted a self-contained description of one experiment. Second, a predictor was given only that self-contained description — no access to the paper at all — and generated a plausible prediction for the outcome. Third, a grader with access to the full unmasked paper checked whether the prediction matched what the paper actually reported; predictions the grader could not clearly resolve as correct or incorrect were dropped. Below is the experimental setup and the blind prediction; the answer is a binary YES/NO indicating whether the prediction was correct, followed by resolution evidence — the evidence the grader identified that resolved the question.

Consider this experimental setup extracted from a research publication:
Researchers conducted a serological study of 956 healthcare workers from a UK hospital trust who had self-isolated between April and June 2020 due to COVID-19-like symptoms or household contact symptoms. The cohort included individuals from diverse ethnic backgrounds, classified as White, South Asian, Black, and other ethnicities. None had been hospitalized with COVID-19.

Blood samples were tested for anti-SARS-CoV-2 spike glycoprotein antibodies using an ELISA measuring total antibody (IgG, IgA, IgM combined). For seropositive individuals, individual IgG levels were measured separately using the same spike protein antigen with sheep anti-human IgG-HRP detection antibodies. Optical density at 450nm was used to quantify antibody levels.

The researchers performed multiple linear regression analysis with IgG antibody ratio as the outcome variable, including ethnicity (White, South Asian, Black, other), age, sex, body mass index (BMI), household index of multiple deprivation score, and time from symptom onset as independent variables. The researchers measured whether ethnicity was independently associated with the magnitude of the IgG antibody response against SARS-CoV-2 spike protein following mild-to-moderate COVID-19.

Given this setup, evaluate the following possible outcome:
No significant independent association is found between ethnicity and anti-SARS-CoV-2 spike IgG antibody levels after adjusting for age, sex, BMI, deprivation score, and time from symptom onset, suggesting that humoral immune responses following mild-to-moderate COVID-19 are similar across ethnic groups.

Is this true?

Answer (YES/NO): NO